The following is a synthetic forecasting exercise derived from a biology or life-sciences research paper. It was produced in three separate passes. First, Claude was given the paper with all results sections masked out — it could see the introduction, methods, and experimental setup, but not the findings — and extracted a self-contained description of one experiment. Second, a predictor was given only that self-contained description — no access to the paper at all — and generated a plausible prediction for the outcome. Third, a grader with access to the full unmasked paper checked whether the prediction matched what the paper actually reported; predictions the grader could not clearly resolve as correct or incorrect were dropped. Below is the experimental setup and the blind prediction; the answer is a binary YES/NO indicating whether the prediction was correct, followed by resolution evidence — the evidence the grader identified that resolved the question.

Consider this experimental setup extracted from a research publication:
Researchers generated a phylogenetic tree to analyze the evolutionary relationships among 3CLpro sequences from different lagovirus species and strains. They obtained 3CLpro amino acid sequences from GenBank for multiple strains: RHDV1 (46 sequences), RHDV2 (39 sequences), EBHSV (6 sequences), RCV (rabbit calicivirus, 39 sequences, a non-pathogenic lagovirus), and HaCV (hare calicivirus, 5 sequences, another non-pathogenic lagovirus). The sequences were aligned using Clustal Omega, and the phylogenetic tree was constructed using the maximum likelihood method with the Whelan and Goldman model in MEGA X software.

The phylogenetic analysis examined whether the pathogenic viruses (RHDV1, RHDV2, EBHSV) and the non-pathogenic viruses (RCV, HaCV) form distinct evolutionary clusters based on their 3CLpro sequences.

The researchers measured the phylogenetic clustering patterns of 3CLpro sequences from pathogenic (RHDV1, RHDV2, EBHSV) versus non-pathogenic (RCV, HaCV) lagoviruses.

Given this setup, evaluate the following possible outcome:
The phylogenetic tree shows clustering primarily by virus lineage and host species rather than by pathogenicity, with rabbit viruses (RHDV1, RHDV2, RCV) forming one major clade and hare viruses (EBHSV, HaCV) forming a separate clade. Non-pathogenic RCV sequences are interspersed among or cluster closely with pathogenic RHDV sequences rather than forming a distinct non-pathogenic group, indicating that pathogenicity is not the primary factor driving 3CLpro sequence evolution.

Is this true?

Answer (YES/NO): YES